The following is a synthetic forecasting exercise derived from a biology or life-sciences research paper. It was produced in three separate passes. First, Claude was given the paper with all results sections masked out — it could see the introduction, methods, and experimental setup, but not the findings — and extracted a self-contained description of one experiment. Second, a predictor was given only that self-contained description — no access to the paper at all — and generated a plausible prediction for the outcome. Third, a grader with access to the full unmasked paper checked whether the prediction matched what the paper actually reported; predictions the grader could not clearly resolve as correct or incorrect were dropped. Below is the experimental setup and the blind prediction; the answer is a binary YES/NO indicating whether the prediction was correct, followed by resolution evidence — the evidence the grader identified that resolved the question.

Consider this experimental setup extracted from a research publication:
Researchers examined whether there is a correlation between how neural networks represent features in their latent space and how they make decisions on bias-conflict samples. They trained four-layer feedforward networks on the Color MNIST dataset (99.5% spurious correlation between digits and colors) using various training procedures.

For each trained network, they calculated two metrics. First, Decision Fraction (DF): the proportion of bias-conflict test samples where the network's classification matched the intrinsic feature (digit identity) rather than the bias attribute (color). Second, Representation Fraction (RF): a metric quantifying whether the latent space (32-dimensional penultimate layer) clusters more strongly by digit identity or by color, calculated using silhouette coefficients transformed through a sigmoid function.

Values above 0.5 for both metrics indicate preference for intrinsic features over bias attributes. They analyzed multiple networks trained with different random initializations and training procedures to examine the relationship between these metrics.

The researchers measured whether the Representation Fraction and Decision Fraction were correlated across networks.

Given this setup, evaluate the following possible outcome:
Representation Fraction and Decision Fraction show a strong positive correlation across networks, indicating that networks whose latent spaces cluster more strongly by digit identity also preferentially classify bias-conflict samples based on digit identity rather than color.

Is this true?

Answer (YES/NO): YES